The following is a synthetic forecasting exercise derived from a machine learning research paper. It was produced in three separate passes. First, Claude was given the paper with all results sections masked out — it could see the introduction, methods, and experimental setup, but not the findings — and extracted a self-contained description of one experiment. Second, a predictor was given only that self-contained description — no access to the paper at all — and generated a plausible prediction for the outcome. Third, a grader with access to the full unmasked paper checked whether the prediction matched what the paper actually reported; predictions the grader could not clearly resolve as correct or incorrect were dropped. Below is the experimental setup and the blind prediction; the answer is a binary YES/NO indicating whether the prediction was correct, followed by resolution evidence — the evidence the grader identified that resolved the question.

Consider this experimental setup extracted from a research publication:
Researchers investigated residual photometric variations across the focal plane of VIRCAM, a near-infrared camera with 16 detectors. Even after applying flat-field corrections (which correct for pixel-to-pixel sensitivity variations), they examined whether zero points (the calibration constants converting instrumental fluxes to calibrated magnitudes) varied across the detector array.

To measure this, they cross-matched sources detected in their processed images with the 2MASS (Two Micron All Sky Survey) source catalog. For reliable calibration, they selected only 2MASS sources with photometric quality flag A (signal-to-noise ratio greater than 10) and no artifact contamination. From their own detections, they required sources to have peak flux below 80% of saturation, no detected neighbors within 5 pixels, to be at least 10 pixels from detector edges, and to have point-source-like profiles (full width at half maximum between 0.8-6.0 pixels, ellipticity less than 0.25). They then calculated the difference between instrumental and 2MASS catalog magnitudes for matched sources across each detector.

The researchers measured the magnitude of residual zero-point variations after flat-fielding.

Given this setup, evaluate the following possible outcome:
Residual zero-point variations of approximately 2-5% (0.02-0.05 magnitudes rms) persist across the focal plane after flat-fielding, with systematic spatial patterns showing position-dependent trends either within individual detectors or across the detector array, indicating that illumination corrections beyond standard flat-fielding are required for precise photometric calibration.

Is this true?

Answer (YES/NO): NO